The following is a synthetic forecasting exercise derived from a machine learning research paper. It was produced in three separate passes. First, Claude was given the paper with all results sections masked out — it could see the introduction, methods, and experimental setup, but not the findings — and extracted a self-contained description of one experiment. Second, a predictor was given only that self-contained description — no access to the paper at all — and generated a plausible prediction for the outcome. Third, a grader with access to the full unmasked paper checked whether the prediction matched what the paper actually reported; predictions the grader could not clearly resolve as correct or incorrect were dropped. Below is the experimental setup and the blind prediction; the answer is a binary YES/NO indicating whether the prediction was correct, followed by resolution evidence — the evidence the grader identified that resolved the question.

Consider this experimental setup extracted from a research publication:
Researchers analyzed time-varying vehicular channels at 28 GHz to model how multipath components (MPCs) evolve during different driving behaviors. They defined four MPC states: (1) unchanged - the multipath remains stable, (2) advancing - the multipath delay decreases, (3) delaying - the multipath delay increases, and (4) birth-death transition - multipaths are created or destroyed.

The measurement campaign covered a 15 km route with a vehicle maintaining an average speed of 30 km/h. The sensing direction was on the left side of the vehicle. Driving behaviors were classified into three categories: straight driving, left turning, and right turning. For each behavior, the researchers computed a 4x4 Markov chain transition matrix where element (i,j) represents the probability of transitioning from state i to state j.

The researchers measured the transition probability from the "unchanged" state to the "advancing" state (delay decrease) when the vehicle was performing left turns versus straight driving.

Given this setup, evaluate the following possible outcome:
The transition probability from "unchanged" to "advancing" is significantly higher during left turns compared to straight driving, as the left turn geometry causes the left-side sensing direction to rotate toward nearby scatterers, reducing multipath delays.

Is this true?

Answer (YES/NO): YES